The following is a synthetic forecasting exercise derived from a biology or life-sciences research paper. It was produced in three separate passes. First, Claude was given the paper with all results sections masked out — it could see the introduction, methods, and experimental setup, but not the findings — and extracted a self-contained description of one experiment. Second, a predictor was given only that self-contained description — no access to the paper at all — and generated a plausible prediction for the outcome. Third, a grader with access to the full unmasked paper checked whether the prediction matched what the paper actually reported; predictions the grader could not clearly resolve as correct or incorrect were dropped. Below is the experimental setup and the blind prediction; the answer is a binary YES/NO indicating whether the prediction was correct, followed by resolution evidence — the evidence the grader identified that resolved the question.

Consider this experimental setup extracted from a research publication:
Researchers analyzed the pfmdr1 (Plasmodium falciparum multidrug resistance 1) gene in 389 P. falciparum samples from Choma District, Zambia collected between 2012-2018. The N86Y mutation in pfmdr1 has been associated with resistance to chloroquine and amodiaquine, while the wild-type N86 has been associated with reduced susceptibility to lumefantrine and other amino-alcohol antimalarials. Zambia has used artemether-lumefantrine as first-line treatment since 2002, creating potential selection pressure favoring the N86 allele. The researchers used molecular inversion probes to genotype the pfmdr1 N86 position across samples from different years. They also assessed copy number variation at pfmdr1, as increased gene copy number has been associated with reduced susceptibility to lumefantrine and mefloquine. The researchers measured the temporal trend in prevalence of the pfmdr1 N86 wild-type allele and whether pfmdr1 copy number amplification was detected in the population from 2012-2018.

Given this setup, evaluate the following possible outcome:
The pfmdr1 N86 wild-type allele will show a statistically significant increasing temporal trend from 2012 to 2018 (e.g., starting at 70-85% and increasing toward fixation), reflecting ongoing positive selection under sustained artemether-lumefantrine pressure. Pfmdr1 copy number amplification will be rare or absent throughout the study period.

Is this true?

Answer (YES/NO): NO